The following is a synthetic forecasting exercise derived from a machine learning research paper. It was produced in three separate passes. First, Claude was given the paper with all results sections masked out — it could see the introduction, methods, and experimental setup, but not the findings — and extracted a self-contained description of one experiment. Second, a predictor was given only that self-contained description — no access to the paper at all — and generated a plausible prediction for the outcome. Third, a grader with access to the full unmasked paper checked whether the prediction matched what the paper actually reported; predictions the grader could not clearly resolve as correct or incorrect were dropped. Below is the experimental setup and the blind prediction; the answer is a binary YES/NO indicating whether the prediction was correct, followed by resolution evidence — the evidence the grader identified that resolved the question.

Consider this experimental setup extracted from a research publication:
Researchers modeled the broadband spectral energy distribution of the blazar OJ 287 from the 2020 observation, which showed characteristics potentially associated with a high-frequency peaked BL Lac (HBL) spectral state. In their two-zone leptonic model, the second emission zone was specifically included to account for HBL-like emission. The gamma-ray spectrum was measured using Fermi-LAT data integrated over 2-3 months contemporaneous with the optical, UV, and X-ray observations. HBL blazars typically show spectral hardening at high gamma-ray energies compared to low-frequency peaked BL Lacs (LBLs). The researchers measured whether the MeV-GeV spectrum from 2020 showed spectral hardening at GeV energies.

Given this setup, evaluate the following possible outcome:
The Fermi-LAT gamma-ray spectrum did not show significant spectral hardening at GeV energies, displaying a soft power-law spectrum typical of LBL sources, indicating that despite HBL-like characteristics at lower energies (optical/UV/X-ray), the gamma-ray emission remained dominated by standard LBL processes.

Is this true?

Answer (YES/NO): NO